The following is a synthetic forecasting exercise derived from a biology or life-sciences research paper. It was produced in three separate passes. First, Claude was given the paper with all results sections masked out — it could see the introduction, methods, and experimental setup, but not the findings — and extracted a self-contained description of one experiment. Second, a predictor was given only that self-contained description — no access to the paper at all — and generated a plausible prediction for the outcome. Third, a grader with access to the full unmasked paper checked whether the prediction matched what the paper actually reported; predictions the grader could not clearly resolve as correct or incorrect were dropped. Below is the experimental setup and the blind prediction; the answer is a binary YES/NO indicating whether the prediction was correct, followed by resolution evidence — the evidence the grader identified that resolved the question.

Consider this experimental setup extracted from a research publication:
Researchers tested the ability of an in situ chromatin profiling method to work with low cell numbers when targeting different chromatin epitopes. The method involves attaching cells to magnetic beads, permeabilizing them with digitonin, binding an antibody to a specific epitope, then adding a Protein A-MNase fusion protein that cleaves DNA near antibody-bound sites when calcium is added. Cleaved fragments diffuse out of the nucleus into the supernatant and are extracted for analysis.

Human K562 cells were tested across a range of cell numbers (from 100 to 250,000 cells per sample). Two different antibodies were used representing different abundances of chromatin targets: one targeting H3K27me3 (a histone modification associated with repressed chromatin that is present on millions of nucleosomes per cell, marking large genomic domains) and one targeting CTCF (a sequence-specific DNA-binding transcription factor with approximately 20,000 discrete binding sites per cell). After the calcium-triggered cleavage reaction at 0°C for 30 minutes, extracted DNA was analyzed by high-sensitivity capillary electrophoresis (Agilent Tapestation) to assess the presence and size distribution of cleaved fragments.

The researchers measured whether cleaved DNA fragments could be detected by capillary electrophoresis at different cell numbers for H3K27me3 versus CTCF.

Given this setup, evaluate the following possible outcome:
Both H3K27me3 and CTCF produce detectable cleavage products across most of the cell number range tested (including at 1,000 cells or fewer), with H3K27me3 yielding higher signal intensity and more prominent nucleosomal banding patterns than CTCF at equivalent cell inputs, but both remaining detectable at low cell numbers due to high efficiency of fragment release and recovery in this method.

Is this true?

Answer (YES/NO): NO